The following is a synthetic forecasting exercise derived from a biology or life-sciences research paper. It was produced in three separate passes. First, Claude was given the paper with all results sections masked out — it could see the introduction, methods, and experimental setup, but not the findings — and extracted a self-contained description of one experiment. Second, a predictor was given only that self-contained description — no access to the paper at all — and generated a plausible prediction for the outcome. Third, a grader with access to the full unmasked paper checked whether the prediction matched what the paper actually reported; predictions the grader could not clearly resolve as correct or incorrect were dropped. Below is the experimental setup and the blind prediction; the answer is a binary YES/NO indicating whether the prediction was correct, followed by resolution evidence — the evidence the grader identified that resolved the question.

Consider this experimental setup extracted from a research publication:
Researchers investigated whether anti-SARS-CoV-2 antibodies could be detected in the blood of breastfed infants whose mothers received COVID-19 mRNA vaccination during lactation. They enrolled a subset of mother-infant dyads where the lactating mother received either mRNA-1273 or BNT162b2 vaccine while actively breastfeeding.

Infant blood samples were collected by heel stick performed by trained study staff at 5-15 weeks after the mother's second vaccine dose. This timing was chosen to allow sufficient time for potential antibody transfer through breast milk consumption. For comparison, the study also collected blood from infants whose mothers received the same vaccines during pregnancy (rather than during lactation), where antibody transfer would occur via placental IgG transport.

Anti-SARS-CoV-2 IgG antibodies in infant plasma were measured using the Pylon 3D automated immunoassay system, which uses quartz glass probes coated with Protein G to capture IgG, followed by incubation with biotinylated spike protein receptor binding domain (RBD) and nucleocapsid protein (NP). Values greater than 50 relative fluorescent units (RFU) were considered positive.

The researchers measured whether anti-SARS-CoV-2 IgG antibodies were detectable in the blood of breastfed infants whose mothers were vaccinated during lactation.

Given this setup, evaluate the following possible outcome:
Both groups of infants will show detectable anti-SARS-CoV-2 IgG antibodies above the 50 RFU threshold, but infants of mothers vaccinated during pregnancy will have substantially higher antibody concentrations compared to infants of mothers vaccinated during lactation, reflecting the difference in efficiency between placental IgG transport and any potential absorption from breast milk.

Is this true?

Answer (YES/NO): NO